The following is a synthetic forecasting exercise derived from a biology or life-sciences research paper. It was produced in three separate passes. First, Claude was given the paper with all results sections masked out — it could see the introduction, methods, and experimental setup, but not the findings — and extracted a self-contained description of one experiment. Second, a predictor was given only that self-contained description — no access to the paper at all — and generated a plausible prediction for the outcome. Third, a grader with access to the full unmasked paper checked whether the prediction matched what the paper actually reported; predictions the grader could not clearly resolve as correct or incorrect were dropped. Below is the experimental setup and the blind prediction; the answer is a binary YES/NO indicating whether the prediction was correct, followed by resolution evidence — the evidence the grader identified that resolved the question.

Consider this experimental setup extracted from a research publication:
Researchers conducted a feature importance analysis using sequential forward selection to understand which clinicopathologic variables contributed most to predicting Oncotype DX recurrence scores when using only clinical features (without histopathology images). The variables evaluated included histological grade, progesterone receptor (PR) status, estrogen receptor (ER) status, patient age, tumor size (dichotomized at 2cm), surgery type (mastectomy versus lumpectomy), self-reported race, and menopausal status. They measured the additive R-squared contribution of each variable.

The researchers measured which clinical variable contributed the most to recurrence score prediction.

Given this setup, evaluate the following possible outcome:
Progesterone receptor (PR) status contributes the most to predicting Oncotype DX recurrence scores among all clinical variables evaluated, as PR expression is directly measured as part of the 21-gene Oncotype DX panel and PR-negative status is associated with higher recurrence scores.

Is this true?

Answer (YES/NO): NO